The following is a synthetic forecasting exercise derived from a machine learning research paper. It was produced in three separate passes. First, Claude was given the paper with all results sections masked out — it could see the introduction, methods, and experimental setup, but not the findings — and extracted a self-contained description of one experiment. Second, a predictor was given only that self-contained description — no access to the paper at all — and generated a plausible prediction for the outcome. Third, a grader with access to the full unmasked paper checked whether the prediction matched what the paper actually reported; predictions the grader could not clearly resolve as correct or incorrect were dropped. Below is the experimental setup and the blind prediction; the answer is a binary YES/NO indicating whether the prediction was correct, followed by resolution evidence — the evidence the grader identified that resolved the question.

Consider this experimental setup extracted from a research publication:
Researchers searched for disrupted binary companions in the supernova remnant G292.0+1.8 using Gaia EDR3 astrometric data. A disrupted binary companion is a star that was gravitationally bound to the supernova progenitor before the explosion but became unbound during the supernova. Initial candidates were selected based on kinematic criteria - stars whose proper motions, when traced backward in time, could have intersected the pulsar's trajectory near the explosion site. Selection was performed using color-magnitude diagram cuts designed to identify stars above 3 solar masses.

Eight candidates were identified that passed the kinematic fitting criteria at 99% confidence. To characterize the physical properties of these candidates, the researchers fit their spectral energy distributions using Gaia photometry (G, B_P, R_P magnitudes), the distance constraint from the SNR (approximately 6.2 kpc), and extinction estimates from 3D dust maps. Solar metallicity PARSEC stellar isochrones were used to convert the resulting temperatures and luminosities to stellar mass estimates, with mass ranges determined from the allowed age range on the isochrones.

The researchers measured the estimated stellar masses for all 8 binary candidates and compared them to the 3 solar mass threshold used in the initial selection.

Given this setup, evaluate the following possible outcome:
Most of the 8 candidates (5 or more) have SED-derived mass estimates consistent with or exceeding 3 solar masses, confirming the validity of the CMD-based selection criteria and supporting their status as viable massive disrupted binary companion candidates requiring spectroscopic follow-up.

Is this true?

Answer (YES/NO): NO